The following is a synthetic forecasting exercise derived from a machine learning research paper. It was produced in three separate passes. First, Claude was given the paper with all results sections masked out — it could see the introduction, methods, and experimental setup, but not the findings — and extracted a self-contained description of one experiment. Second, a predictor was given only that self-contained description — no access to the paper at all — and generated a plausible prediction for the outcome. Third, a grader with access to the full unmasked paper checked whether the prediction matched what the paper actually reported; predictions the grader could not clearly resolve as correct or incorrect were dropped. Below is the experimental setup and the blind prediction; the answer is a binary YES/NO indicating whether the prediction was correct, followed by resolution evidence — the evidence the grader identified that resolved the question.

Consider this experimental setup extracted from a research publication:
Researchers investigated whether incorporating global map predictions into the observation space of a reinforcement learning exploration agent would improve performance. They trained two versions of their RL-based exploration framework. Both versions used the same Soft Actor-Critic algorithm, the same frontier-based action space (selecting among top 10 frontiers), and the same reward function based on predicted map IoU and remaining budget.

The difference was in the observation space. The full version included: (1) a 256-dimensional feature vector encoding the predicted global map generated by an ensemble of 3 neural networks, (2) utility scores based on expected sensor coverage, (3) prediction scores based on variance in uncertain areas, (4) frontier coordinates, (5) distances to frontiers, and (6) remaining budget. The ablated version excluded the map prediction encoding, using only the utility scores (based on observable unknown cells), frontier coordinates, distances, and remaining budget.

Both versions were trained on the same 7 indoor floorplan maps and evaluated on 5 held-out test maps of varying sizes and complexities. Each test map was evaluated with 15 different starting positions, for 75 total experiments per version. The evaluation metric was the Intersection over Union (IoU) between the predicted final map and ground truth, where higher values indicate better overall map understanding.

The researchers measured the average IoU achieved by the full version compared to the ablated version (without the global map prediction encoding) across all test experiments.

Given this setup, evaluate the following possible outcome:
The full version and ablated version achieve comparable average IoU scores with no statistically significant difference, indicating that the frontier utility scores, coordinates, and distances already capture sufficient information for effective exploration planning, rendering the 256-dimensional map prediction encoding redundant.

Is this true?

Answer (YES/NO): NO